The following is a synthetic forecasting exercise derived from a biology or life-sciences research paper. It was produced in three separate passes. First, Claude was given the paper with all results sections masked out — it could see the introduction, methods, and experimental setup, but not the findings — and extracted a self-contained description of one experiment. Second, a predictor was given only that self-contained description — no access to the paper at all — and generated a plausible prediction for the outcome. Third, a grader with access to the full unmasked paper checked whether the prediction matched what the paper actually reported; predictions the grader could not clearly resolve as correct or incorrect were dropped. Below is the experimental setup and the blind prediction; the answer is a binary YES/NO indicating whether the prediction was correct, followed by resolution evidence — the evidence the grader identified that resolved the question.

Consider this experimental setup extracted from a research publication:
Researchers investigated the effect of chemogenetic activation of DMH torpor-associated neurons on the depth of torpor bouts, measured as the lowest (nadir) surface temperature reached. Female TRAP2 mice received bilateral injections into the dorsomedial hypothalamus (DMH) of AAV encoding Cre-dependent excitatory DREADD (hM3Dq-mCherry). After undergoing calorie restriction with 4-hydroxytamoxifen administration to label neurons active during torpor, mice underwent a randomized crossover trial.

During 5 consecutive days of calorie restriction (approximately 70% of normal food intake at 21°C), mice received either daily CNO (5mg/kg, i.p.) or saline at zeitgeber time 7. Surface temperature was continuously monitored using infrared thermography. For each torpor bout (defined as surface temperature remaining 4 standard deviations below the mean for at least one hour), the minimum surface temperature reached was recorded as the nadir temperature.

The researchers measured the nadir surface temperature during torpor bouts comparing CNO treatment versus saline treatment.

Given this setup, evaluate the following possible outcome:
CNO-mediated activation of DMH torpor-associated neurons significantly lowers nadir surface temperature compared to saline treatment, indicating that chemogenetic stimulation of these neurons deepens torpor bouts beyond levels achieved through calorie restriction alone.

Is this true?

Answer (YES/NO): YES